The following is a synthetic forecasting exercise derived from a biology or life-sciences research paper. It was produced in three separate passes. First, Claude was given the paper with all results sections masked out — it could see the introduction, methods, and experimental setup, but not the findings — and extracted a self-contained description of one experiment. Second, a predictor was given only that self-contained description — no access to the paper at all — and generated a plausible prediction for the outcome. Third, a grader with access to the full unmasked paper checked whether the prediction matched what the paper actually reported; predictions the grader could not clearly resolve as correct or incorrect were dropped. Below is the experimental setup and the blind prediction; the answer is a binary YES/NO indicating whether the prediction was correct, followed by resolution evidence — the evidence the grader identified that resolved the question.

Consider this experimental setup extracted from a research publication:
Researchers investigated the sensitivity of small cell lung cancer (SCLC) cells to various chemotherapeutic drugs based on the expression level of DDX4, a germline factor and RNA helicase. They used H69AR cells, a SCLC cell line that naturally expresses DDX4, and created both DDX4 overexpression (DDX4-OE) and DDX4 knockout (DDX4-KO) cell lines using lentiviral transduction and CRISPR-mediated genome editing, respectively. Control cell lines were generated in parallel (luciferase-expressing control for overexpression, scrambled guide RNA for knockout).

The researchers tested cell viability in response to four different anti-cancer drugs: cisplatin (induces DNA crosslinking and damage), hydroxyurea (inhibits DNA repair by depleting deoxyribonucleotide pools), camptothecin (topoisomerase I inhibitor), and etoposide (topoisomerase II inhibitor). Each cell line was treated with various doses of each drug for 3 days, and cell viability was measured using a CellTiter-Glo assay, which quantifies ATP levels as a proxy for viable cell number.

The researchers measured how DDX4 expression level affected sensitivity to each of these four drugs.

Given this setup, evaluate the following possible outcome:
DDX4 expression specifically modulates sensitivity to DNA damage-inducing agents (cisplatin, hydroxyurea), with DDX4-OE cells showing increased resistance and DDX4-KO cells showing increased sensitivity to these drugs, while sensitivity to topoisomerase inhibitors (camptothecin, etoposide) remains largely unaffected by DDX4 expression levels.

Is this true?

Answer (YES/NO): YES